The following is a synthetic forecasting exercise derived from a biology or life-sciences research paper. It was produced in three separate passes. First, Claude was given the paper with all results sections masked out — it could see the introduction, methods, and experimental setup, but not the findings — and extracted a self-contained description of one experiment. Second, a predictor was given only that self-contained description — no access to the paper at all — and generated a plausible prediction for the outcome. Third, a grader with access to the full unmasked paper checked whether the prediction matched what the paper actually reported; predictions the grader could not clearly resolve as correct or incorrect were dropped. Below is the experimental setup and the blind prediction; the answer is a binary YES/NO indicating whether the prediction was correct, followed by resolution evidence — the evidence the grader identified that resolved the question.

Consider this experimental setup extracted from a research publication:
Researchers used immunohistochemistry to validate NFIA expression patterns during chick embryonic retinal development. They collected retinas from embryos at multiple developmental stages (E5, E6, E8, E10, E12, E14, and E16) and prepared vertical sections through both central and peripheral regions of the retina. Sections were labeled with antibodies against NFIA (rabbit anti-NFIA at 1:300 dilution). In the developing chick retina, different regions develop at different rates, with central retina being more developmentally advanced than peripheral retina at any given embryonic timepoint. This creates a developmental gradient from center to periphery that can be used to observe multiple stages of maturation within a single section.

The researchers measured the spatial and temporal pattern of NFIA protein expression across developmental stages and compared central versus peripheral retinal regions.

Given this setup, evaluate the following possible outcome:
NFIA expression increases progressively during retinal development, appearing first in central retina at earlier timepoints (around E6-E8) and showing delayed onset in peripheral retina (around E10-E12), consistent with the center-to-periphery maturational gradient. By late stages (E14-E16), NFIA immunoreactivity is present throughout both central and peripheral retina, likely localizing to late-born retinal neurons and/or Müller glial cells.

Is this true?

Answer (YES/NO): YES